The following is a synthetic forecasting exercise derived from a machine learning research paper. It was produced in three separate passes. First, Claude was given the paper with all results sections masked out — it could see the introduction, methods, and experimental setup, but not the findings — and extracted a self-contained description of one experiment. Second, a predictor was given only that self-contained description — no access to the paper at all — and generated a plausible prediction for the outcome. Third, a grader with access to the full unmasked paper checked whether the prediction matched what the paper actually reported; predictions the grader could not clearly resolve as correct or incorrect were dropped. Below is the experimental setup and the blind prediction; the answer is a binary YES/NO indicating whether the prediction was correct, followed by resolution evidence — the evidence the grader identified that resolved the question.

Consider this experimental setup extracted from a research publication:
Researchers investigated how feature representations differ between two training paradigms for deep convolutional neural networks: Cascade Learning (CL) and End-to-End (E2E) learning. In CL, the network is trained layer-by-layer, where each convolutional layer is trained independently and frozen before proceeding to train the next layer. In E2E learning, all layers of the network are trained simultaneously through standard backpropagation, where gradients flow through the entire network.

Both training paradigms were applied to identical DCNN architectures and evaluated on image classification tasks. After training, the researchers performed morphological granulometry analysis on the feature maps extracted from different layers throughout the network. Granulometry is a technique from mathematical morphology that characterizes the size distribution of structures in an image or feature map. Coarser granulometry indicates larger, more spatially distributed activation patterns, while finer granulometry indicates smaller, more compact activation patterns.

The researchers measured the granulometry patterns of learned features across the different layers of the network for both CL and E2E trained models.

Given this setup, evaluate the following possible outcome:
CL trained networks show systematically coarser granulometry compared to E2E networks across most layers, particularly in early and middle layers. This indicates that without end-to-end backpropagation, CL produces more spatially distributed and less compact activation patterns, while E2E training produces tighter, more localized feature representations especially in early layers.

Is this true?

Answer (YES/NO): NO